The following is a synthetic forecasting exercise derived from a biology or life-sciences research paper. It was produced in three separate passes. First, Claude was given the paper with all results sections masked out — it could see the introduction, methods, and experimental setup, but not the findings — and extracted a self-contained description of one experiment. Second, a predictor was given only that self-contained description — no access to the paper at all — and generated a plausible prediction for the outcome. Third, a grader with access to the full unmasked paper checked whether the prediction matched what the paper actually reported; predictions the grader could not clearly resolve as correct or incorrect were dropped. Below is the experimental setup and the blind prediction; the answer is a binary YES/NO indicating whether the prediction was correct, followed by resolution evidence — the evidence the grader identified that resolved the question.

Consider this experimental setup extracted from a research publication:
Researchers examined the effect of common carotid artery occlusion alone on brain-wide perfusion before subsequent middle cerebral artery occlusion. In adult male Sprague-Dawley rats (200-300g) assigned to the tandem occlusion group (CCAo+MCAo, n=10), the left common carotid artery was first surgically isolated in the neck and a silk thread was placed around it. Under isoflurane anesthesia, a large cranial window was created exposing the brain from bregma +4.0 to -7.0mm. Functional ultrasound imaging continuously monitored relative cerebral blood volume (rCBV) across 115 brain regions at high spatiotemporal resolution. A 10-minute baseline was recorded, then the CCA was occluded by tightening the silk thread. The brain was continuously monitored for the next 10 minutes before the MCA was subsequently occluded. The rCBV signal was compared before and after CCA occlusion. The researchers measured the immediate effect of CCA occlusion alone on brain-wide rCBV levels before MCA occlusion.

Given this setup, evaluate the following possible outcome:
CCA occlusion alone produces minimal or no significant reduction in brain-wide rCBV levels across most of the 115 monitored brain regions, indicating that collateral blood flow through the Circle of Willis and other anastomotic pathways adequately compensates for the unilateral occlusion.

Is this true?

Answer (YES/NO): NO